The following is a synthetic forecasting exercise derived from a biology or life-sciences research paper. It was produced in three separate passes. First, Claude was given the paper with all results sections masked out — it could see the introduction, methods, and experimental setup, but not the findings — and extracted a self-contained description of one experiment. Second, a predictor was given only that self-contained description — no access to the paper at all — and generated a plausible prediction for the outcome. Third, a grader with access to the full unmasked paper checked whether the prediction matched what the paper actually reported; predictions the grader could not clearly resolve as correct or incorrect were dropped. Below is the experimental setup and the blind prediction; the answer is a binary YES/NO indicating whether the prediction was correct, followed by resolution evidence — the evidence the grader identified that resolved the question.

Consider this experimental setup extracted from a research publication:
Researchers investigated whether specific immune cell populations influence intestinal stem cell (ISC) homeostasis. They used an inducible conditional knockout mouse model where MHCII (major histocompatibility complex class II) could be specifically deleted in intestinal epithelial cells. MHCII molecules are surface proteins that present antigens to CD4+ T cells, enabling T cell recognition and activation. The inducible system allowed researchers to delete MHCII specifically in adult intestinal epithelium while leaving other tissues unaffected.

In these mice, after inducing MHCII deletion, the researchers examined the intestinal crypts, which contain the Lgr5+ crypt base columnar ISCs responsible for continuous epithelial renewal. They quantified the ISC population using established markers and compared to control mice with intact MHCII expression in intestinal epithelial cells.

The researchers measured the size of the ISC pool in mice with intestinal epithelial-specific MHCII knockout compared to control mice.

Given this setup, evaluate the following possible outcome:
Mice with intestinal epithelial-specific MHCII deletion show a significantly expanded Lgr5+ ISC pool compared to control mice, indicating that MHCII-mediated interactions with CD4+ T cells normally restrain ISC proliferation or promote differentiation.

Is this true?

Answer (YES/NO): YES